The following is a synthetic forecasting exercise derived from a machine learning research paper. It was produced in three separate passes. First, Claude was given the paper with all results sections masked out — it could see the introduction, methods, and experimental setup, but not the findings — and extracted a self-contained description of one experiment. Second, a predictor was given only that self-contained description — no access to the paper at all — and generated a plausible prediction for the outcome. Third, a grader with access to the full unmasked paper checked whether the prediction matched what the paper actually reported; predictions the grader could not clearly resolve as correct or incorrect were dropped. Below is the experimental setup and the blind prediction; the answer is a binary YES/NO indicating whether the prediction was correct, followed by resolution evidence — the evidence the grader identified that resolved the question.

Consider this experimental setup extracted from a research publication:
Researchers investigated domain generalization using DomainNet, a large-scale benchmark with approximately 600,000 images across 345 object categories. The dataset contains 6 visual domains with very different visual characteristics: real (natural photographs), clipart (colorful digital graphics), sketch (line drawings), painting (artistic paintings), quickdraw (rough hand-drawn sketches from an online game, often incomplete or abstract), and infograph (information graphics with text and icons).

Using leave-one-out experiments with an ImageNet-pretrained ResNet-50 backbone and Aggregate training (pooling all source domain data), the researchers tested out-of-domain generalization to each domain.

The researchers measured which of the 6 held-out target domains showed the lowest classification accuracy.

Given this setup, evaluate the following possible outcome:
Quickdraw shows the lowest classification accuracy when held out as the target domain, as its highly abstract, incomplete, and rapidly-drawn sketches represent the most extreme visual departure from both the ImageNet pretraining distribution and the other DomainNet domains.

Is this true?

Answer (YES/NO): YES